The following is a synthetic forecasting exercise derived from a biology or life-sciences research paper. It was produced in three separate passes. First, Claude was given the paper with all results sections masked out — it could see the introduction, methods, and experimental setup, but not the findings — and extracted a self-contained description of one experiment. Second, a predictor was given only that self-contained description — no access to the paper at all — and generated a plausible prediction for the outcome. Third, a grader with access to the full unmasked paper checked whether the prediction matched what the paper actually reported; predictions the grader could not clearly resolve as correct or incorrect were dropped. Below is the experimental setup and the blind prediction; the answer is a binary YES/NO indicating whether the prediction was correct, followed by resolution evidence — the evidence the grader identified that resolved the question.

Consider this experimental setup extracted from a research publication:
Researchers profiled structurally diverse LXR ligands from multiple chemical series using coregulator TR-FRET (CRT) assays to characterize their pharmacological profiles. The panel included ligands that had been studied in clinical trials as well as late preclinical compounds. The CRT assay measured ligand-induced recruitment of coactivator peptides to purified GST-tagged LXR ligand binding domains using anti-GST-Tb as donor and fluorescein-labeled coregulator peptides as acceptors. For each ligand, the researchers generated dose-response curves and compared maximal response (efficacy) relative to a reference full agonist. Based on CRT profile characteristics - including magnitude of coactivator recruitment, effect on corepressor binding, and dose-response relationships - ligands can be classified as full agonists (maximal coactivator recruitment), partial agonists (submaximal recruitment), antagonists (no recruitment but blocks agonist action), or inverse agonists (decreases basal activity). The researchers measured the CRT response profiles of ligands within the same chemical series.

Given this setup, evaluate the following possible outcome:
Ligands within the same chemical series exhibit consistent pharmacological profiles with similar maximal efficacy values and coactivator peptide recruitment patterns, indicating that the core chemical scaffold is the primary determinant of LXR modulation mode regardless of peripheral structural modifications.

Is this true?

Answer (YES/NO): NO